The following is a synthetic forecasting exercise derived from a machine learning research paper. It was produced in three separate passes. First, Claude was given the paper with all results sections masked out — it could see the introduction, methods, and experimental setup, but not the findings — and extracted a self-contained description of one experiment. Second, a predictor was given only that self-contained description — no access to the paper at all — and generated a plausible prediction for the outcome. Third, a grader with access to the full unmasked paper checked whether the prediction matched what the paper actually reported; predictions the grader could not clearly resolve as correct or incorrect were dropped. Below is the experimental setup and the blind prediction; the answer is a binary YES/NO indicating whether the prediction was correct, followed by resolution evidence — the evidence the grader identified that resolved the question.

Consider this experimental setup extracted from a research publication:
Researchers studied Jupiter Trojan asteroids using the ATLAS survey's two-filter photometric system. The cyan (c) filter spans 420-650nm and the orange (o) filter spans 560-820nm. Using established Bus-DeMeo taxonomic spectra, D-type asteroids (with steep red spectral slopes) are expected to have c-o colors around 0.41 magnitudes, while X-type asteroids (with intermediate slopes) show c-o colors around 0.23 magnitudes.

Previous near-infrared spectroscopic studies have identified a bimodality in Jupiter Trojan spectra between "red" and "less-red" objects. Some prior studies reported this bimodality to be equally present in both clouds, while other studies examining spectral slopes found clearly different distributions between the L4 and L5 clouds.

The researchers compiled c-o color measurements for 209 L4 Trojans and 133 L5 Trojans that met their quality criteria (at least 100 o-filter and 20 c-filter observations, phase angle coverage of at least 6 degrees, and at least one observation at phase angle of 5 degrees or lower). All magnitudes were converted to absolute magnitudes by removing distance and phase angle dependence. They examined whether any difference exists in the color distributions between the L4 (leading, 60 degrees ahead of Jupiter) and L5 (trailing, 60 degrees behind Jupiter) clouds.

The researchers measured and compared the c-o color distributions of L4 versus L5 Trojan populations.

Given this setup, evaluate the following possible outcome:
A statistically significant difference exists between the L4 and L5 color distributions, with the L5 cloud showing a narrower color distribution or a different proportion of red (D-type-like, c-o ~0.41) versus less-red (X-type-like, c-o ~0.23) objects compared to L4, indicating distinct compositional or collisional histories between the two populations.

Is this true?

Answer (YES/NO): YES